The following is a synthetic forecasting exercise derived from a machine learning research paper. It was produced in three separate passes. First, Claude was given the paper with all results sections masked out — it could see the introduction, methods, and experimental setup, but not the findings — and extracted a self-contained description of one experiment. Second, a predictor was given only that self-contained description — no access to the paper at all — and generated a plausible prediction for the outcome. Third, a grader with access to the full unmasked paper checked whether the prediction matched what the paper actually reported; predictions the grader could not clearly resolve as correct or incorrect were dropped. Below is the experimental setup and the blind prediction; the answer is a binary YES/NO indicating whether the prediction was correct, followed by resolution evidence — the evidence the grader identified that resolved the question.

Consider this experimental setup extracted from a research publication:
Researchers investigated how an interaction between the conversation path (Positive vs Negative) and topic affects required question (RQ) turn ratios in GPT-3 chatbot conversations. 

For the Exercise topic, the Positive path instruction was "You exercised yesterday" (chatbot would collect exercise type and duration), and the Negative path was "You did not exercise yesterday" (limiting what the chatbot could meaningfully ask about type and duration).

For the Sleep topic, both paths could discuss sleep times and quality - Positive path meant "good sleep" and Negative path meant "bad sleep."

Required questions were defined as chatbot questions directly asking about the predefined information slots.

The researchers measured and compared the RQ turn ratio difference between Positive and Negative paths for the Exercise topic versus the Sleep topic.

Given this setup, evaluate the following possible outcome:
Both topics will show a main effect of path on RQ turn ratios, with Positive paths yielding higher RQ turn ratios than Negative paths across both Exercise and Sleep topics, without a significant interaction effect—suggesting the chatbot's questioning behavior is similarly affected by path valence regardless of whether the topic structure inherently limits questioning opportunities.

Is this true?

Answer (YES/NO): NO